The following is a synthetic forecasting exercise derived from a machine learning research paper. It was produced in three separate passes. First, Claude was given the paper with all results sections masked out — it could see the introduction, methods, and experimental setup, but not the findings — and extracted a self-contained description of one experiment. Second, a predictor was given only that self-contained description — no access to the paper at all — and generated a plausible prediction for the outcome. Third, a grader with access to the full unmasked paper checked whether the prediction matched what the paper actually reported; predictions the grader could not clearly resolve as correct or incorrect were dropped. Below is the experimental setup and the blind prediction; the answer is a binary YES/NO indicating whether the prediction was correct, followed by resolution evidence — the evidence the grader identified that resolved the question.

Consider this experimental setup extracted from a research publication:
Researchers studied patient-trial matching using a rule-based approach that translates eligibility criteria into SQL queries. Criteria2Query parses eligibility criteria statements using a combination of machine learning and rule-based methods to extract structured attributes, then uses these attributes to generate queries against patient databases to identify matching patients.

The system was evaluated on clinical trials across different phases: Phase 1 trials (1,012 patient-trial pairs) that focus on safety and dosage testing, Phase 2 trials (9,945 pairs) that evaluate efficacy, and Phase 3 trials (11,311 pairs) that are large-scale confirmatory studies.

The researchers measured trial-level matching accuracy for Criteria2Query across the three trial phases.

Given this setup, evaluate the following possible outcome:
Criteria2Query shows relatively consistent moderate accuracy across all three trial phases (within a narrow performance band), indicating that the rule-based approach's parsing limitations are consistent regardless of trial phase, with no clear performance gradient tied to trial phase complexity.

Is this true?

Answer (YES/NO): NO